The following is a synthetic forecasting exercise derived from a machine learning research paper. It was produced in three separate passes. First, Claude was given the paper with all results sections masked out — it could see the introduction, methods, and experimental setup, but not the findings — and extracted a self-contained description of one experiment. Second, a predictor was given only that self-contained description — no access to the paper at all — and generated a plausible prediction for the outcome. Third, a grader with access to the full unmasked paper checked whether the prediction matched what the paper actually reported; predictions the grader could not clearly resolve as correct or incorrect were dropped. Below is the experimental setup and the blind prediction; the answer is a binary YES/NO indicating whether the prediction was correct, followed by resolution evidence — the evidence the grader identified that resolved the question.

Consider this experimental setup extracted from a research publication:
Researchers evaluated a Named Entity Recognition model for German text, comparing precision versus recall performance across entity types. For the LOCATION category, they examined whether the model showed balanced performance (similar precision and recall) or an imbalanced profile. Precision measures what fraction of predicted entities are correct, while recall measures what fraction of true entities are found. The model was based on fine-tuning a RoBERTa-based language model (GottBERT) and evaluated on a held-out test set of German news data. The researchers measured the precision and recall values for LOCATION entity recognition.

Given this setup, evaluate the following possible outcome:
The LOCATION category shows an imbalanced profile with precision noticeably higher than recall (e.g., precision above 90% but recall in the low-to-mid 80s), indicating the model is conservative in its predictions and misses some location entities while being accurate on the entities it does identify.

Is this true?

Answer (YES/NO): NO